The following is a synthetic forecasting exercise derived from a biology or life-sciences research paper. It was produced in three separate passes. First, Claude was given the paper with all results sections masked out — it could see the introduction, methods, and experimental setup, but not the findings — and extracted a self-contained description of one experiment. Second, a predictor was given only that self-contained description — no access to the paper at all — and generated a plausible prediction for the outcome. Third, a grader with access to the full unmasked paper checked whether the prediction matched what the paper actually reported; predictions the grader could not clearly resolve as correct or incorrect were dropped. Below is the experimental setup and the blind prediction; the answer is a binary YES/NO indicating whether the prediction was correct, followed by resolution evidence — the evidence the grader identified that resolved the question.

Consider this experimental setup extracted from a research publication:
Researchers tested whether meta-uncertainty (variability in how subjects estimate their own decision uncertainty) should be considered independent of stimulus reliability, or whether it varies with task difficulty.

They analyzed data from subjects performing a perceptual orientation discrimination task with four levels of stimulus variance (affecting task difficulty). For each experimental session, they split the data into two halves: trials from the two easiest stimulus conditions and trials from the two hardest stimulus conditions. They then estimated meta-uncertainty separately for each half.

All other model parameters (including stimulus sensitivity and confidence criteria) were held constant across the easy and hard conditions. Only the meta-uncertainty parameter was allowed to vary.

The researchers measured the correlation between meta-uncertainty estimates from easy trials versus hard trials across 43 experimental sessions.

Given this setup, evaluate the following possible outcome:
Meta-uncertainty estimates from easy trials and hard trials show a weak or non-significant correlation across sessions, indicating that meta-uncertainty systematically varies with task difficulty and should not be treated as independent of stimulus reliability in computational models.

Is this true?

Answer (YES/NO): NO